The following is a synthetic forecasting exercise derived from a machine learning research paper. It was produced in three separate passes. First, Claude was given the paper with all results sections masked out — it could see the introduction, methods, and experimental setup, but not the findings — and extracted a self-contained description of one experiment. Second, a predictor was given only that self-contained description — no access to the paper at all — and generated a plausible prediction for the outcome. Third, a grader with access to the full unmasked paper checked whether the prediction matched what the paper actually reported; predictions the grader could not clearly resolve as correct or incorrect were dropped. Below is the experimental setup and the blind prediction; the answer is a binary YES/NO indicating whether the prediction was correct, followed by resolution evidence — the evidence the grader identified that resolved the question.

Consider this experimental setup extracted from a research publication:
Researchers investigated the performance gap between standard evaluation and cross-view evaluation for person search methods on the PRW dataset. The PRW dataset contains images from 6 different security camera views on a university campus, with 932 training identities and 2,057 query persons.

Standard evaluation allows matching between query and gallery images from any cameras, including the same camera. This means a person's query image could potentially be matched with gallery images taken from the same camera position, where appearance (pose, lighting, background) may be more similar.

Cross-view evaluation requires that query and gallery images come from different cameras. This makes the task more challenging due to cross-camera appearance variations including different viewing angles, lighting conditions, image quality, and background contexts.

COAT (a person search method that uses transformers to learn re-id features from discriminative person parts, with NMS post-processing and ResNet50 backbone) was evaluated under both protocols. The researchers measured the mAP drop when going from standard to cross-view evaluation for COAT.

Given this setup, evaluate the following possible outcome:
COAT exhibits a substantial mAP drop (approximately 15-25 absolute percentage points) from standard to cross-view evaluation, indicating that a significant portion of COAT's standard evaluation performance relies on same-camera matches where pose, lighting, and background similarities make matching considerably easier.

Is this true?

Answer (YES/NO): NO